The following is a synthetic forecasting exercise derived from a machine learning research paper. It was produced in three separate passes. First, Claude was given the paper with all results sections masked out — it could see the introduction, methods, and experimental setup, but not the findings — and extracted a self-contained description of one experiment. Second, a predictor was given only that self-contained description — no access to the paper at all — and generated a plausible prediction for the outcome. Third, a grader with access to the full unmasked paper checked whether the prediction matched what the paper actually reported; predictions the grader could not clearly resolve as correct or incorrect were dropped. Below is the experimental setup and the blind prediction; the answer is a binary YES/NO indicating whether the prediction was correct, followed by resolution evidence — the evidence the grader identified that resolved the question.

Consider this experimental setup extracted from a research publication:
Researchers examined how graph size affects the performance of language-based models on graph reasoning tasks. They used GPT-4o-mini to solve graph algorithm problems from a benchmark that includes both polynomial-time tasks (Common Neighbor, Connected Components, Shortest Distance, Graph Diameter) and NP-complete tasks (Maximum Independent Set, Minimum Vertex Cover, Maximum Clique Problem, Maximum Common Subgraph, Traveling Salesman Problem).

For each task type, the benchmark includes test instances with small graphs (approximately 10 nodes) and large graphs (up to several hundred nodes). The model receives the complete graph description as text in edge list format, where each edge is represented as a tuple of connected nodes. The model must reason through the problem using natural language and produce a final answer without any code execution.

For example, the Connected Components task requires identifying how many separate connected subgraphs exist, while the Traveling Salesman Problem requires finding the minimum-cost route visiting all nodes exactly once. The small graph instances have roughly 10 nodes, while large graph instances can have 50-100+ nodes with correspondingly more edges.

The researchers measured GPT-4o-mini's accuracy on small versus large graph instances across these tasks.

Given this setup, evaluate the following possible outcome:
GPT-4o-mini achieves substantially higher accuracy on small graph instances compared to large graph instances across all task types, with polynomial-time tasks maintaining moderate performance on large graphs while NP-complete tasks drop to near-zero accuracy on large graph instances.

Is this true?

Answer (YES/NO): NO